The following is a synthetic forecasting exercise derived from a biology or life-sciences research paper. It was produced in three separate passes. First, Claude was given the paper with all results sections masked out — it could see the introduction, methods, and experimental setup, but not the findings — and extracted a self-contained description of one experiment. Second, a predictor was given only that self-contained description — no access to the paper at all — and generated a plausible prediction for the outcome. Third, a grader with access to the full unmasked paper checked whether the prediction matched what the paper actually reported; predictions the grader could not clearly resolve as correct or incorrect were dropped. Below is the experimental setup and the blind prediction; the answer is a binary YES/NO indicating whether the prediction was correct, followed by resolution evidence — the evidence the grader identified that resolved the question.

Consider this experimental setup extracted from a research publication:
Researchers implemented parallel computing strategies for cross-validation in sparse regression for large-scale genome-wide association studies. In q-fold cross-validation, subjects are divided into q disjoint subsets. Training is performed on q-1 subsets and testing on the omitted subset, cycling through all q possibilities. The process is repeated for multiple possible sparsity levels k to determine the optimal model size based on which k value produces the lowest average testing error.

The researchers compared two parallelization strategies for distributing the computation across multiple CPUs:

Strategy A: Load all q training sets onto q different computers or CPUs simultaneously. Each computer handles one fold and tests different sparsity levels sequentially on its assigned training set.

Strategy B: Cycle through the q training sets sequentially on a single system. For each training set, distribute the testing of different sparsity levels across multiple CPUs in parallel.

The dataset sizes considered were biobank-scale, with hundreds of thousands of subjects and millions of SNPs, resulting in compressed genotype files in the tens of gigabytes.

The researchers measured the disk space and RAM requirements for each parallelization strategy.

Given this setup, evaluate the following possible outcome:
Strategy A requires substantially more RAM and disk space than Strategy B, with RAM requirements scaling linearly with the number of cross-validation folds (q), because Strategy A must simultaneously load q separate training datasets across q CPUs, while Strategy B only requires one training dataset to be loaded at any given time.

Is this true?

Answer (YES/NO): YES